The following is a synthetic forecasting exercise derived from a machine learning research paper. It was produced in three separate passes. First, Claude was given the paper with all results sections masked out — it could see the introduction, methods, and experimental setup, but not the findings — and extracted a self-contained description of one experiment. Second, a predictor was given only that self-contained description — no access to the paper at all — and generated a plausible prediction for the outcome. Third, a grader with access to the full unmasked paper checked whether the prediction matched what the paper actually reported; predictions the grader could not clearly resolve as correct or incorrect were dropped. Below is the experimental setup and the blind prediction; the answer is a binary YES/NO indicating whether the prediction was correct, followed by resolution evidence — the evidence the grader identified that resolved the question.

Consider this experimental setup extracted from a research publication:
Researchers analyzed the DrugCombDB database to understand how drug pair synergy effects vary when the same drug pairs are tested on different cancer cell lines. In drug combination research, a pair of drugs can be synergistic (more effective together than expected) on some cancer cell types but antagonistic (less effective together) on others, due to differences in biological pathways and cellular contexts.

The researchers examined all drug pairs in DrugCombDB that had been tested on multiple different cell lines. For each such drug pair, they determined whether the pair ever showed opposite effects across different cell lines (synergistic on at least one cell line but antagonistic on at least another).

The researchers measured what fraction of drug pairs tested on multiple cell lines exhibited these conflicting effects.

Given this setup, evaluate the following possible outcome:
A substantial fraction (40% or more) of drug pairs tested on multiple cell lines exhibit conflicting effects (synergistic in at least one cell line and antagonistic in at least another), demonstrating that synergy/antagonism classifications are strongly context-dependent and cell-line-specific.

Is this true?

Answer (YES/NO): NO